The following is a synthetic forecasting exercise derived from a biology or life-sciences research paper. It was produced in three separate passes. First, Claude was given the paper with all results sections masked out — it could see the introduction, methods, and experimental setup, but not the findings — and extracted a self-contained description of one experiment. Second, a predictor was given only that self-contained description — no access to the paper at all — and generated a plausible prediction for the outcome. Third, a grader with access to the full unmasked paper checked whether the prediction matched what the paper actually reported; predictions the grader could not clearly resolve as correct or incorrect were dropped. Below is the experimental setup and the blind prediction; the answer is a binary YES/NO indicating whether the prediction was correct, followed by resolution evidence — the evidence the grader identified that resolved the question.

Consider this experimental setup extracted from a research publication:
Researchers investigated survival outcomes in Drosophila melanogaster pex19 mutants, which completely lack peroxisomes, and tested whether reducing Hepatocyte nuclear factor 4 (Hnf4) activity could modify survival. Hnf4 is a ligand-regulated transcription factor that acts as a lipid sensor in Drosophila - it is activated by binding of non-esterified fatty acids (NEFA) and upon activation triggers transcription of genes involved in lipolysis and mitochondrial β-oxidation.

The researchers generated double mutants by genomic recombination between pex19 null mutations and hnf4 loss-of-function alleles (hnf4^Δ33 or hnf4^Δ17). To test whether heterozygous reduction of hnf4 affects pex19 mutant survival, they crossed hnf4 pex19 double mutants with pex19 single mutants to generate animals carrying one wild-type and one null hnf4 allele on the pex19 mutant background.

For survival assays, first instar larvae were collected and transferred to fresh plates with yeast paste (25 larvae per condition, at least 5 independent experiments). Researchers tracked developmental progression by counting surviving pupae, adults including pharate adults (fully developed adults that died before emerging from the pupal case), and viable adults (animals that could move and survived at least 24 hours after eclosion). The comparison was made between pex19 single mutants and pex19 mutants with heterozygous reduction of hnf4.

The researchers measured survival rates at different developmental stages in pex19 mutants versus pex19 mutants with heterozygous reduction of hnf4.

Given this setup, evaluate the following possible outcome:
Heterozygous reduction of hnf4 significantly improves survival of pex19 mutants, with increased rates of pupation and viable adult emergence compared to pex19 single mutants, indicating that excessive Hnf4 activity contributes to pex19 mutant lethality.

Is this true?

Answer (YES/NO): YES